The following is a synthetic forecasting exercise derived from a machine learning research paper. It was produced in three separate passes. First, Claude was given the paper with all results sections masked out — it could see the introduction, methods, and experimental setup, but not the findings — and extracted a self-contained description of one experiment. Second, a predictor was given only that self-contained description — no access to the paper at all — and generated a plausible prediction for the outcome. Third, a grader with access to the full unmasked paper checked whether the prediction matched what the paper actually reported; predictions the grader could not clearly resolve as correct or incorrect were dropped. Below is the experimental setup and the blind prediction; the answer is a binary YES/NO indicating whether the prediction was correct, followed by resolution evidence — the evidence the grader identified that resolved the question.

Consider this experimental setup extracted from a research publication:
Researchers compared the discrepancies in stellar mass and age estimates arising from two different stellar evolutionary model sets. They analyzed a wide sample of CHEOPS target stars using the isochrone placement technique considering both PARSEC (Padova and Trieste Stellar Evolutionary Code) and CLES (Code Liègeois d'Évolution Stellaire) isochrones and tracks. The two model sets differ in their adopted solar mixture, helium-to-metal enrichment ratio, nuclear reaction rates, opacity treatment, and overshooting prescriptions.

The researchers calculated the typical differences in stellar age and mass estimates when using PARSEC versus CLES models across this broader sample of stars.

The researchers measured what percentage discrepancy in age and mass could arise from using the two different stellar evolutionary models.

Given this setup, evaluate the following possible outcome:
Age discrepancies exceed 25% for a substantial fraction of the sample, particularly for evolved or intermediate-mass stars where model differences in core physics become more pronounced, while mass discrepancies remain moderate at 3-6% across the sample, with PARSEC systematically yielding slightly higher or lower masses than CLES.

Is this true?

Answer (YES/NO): NO